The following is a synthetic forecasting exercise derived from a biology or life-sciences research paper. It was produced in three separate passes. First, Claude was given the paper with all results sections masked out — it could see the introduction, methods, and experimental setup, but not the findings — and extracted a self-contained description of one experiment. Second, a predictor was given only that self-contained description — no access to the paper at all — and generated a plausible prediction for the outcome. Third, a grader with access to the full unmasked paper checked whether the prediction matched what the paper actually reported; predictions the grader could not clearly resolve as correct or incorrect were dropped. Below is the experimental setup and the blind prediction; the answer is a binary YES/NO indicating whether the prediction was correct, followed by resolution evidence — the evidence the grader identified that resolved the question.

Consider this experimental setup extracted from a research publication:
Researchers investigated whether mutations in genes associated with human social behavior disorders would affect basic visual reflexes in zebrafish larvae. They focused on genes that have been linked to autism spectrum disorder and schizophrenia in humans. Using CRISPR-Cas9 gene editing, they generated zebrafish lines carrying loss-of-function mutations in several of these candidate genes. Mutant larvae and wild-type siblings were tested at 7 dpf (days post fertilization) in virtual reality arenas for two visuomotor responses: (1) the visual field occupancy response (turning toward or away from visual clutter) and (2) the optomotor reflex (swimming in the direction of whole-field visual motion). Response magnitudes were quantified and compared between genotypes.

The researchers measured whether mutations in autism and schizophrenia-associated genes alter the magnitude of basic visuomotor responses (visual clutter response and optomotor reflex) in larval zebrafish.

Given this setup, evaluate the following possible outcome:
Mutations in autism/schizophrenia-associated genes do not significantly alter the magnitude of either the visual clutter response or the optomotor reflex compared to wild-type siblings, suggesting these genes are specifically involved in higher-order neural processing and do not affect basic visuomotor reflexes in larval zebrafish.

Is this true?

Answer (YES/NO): NO